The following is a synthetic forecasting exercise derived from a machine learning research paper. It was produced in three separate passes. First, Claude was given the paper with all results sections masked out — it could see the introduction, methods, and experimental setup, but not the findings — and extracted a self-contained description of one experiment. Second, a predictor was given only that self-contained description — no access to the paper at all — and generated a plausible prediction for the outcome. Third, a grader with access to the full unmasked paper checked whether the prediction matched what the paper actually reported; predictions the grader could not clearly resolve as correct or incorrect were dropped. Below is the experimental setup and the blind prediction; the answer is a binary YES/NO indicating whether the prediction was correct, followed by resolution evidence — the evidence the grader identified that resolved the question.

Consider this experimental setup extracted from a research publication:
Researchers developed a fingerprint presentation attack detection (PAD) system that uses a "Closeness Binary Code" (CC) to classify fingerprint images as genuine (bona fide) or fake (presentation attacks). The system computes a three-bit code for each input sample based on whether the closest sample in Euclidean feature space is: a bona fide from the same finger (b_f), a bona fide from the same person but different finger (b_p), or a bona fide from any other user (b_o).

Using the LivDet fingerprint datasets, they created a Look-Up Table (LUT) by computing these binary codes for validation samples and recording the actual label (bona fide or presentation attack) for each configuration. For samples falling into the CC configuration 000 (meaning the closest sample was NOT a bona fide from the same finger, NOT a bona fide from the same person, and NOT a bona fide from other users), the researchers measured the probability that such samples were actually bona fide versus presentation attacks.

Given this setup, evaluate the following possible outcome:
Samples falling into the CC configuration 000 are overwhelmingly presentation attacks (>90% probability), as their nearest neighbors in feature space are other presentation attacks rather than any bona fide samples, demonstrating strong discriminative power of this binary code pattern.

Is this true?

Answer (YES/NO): YES